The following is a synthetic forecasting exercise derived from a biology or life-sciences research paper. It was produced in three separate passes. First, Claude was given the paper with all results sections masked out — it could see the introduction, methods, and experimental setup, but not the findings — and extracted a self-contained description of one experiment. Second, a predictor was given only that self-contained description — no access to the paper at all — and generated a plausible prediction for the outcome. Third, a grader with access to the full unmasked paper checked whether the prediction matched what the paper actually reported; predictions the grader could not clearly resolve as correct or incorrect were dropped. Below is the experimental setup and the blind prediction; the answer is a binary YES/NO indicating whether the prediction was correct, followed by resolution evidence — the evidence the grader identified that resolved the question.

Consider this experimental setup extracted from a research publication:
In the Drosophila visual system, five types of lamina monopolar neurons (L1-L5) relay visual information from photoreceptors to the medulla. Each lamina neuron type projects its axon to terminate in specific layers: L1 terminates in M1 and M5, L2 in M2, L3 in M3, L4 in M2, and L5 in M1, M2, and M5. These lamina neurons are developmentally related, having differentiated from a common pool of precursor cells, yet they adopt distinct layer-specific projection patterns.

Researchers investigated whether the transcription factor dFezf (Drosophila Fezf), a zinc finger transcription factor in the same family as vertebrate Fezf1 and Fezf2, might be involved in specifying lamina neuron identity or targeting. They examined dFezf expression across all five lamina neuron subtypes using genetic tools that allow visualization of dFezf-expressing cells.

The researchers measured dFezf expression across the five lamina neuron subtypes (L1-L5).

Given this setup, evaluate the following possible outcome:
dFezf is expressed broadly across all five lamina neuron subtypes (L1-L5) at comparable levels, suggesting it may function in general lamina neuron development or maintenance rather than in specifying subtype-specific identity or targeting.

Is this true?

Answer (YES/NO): NO